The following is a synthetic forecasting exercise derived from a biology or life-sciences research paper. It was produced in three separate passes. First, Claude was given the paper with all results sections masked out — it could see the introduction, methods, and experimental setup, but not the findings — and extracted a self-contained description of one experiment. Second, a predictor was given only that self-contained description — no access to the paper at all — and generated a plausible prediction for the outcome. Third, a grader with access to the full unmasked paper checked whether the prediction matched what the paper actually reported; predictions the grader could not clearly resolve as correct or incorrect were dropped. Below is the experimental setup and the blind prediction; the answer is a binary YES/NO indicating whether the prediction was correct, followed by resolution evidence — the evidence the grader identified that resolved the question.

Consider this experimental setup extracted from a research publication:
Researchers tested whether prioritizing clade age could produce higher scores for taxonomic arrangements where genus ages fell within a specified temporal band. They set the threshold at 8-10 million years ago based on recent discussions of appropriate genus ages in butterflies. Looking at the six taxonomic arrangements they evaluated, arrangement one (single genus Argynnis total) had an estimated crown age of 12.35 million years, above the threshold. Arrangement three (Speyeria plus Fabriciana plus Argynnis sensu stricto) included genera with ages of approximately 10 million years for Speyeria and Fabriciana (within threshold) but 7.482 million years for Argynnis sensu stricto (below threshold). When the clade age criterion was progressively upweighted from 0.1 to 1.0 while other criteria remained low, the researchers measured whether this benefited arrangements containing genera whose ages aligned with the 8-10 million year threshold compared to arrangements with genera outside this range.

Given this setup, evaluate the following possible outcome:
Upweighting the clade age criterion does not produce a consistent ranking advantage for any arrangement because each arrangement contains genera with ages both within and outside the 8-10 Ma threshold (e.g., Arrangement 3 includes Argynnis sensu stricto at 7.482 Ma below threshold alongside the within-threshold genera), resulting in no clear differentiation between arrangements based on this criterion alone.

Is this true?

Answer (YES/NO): NO